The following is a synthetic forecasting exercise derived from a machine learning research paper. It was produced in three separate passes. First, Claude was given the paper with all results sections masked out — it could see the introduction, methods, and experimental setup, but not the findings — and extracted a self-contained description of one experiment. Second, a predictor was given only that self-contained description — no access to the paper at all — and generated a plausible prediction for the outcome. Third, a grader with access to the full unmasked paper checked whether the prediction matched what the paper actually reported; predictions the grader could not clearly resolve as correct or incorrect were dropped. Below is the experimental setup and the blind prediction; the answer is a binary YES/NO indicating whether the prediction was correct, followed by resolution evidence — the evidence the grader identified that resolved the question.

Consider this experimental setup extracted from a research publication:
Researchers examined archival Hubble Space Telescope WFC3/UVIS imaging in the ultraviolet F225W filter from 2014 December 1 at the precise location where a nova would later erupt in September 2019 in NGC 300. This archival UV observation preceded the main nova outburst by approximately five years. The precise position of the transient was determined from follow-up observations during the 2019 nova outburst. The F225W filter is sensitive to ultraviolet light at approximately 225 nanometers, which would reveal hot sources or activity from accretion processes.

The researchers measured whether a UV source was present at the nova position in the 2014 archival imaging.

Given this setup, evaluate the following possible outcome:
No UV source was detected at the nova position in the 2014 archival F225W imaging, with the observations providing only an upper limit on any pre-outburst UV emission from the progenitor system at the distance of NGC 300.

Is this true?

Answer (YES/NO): NO